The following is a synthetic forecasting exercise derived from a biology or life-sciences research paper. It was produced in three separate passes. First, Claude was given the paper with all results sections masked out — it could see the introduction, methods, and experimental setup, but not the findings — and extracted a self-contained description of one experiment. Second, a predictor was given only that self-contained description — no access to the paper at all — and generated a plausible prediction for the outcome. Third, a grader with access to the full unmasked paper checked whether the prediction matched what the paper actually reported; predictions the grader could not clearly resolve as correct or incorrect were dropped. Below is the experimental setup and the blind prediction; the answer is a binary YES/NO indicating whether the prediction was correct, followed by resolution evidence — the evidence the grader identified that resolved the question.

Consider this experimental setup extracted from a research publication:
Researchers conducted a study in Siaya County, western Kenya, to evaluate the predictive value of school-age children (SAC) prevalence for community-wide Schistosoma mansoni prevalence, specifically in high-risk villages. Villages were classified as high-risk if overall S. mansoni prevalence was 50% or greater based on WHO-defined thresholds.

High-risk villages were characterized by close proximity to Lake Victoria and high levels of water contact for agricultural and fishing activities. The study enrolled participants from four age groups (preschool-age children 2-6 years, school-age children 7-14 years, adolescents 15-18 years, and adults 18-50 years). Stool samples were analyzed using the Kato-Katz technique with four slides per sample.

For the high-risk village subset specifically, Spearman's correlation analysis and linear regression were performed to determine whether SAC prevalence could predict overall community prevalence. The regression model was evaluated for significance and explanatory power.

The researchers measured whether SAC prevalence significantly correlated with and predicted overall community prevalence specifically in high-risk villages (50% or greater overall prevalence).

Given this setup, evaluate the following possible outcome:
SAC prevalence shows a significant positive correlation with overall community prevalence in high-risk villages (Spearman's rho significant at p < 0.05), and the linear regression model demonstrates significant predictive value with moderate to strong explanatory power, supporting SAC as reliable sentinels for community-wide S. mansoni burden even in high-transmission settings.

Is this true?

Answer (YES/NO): NO